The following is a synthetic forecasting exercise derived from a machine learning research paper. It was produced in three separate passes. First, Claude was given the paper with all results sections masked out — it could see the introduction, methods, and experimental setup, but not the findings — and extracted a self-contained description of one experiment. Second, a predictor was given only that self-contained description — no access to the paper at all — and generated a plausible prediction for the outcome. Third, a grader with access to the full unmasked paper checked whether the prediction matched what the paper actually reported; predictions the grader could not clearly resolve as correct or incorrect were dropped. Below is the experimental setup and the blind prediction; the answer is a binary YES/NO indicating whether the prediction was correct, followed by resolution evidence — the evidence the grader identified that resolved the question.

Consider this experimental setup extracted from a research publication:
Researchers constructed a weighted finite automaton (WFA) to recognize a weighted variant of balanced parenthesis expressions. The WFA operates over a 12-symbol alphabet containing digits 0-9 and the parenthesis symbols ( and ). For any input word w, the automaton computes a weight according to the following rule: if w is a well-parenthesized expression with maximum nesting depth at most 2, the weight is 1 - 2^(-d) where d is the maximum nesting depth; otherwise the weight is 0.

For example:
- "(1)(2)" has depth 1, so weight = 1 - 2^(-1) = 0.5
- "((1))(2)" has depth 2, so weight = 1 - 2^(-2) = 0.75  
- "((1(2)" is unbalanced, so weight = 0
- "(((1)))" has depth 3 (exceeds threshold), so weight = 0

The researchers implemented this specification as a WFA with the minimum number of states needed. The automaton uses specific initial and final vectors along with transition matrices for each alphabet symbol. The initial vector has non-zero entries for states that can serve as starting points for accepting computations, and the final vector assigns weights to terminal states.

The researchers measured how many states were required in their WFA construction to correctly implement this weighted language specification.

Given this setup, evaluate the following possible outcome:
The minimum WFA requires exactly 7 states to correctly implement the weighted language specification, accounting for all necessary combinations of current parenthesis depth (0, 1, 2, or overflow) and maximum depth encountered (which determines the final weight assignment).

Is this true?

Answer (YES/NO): NO